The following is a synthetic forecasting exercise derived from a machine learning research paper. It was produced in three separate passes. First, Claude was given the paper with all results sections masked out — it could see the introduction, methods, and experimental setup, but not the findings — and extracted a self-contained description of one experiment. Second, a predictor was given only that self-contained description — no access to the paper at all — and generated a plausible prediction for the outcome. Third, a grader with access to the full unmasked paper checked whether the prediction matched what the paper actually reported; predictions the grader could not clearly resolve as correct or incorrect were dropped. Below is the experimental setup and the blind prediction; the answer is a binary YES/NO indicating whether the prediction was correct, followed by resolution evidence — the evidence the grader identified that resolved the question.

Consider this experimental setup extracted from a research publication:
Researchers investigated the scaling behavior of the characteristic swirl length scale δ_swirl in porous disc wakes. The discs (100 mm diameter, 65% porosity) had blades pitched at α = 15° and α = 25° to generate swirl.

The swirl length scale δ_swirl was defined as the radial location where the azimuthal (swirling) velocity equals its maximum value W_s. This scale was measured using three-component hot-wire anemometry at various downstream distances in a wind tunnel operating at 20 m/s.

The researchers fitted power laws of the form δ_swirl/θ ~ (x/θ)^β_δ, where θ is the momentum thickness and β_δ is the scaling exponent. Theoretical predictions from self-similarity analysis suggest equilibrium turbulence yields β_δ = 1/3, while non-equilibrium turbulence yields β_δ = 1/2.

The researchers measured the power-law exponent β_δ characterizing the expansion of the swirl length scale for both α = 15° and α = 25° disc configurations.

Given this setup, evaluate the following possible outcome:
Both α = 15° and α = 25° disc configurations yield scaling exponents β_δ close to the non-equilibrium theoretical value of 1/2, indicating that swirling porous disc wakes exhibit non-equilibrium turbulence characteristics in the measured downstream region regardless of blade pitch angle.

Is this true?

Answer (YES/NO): YES